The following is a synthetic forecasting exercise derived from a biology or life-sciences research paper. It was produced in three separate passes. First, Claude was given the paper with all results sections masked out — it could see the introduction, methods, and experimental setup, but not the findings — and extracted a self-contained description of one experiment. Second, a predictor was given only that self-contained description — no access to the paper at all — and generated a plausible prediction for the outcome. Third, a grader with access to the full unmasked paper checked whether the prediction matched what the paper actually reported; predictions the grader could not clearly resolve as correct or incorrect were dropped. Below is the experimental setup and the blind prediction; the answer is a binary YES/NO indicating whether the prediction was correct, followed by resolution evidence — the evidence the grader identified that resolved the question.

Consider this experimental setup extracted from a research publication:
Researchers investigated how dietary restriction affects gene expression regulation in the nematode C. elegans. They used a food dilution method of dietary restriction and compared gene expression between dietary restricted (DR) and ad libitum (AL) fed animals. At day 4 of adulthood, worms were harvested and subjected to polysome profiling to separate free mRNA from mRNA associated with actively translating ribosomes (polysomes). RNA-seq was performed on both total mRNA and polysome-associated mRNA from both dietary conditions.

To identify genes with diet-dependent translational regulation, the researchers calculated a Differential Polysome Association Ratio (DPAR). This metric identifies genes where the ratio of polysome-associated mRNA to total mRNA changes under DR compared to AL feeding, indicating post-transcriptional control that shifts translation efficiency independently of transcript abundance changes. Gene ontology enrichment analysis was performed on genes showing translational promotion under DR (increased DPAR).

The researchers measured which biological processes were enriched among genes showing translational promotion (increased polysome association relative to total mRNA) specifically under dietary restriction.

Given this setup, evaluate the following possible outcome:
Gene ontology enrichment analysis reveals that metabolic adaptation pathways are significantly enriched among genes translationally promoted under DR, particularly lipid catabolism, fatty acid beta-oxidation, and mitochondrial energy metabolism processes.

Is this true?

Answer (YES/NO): NO